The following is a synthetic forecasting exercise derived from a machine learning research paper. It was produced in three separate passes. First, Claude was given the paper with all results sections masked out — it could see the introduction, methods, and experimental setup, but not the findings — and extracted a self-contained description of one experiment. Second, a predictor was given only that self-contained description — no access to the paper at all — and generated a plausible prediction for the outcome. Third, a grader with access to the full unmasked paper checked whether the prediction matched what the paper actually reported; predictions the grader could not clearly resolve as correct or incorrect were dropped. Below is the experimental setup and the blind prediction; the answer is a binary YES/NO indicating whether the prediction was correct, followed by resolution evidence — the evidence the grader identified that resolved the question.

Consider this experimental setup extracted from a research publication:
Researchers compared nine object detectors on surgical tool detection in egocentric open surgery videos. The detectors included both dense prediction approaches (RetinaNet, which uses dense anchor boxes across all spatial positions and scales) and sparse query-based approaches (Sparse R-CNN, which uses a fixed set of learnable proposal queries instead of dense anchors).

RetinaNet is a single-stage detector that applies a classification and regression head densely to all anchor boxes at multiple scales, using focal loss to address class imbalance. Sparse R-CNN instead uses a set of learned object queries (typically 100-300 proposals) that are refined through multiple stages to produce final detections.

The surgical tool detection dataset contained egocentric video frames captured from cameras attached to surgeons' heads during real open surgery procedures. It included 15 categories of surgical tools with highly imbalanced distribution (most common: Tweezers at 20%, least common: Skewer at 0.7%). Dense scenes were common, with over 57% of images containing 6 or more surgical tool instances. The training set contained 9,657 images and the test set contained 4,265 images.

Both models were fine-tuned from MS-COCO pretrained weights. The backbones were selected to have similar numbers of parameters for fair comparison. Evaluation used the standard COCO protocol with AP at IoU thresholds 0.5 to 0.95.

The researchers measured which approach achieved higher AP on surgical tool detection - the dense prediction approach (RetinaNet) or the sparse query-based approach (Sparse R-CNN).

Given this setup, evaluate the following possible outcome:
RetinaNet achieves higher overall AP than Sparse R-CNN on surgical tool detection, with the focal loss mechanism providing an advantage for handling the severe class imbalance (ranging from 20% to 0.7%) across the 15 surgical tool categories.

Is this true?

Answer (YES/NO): NO